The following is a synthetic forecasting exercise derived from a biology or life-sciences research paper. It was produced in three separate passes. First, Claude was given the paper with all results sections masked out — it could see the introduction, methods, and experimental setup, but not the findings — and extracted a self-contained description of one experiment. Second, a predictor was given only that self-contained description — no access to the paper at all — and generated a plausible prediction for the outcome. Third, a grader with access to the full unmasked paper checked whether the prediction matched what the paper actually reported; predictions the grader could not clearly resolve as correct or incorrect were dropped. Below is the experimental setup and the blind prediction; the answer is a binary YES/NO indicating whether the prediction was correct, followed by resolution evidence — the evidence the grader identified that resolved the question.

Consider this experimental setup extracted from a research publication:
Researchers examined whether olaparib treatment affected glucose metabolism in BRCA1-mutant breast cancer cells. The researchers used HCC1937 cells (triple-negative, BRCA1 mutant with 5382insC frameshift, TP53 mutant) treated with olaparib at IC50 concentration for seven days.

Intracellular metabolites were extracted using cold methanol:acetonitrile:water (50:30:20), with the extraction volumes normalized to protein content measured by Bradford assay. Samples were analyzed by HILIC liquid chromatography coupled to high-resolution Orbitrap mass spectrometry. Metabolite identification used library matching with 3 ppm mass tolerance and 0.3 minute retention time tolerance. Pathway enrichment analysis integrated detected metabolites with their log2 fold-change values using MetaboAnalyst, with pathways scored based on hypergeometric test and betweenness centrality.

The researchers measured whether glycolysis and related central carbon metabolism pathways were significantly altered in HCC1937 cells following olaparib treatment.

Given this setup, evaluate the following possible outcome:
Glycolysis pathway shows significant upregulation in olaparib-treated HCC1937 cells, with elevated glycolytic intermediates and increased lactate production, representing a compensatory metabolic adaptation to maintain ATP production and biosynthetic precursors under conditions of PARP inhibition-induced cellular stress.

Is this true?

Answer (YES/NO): NO